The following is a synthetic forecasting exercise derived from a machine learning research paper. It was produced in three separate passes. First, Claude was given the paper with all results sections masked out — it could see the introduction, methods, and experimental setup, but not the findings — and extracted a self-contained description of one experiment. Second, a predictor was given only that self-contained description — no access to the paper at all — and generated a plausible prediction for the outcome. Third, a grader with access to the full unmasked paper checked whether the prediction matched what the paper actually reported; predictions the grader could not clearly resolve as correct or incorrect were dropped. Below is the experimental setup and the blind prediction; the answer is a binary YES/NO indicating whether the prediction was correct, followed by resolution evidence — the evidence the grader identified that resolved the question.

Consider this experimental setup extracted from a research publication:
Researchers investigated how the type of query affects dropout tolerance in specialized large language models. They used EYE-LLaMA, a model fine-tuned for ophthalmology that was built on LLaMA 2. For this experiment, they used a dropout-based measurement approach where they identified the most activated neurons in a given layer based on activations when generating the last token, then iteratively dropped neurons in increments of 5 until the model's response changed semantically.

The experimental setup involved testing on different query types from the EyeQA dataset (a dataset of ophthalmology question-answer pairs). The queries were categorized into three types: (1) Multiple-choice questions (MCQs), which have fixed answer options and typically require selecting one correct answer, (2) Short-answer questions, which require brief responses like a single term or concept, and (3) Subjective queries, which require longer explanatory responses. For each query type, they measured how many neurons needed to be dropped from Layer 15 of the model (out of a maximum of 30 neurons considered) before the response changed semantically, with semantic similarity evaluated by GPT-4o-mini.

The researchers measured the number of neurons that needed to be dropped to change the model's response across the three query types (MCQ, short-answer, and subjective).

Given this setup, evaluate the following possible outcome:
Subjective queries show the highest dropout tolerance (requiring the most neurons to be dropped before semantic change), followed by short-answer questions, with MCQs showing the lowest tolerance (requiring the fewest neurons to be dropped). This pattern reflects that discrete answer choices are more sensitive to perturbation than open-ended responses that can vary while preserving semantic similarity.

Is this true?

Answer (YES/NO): YES